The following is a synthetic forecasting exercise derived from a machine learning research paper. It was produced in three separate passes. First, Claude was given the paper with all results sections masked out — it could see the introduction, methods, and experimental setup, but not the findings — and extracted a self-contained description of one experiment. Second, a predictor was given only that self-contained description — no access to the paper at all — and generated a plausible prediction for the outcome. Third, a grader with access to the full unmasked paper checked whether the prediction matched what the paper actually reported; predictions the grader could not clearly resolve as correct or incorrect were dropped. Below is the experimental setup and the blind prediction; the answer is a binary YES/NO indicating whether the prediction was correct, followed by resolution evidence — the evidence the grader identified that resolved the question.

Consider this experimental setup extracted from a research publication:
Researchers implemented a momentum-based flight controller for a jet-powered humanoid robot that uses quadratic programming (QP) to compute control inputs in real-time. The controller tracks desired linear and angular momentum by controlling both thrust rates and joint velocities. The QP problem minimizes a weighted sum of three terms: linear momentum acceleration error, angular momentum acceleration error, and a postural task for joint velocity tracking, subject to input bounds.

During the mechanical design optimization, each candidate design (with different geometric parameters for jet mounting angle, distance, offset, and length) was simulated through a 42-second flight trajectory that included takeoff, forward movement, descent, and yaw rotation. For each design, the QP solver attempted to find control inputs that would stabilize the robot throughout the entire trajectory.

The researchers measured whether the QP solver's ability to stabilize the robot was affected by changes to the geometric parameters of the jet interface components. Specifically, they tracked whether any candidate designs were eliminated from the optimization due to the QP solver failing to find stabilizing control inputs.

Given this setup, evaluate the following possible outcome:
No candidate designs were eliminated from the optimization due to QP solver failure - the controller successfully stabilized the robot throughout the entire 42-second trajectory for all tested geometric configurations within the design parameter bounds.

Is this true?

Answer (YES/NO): NO